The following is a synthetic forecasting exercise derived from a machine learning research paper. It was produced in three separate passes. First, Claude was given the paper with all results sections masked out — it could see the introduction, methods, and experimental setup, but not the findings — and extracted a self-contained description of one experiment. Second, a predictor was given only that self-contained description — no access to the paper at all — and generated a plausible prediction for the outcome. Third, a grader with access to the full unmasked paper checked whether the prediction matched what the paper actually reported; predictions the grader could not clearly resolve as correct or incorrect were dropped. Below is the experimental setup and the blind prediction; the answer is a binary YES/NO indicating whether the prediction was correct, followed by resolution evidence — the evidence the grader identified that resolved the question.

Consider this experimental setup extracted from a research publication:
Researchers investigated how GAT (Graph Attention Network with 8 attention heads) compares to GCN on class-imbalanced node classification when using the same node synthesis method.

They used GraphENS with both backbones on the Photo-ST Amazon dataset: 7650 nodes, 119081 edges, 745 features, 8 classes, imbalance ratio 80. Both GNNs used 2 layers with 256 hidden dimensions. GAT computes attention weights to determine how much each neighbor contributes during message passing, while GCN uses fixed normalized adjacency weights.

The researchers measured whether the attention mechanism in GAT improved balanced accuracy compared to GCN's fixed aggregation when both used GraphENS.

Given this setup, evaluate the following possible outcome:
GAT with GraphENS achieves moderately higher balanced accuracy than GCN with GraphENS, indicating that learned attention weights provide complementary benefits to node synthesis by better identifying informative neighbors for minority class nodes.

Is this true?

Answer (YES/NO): YES